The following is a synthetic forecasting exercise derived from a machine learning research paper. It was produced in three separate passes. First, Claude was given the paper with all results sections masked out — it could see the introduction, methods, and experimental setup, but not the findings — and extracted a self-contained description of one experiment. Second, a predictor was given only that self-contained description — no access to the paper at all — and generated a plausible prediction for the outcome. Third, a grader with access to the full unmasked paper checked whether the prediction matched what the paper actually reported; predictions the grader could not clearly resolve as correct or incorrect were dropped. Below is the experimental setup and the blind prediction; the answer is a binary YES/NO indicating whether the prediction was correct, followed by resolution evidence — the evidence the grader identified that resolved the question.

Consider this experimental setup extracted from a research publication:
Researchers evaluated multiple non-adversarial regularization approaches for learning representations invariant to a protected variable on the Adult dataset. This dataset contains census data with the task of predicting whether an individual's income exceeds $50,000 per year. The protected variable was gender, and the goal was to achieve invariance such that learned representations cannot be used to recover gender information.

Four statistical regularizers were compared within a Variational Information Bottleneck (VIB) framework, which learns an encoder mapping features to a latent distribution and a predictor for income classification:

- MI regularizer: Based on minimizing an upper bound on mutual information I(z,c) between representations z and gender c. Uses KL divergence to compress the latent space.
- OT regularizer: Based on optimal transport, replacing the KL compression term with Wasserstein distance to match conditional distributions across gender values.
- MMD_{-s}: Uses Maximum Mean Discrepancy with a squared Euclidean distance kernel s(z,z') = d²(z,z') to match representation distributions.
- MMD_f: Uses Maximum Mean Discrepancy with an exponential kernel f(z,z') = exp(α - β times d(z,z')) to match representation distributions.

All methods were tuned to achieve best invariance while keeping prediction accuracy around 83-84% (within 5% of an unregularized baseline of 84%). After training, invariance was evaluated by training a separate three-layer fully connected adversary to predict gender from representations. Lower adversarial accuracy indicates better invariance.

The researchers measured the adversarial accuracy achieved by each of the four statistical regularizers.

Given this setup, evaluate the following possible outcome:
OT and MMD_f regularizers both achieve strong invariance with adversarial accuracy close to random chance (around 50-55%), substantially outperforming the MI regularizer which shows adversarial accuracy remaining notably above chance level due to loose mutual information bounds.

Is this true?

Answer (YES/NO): NO